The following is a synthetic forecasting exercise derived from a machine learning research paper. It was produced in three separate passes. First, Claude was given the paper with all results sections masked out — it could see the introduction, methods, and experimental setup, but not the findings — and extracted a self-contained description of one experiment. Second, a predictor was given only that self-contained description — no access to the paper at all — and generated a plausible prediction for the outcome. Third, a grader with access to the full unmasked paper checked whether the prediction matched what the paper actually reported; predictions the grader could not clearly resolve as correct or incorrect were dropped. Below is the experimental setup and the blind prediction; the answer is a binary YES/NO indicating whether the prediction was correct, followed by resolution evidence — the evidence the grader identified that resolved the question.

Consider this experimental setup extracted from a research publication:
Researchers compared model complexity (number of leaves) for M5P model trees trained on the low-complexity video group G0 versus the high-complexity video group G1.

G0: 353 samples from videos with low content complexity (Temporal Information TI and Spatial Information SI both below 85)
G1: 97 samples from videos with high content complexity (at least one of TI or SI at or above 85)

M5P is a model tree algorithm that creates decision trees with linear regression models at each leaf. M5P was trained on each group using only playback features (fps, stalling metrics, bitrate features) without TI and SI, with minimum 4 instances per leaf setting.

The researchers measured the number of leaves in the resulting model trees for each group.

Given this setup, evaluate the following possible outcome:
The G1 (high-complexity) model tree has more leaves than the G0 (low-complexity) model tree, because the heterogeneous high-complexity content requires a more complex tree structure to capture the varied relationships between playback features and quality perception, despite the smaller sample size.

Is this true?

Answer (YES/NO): NO